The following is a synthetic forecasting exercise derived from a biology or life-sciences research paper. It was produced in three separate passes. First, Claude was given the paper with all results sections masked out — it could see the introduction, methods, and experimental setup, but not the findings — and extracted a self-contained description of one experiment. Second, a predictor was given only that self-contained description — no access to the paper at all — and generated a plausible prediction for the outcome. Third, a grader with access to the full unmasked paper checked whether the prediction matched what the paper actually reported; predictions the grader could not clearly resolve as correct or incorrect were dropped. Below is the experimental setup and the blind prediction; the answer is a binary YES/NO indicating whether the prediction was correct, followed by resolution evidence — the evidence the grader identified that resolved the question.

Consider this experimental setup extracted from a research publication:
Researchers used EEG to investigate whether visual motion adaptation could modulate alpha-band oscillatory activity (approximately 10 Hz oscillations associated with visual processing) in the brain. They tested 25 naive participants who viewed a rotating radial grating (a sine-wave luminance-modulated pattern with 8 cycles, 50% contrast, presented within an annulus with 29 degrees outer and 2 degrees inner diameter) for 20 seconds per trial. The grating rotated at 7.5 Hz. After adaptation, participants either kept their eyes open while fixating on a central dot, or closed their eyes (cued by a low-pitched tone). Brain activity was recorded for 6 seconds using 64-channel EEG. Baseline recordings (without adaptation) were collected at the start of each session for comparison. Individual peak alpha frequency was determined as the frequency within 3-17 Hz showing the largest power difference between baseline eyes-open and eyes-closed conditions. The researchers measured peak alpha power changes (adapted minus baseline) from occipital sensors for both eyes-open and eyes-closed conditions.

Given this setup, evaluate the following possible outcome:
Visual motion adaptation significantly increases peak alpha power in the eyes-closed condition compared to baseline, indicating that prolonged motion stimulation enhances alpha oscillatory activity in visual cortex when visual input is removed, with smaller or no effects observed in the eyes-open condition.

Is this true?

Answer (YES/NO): YES